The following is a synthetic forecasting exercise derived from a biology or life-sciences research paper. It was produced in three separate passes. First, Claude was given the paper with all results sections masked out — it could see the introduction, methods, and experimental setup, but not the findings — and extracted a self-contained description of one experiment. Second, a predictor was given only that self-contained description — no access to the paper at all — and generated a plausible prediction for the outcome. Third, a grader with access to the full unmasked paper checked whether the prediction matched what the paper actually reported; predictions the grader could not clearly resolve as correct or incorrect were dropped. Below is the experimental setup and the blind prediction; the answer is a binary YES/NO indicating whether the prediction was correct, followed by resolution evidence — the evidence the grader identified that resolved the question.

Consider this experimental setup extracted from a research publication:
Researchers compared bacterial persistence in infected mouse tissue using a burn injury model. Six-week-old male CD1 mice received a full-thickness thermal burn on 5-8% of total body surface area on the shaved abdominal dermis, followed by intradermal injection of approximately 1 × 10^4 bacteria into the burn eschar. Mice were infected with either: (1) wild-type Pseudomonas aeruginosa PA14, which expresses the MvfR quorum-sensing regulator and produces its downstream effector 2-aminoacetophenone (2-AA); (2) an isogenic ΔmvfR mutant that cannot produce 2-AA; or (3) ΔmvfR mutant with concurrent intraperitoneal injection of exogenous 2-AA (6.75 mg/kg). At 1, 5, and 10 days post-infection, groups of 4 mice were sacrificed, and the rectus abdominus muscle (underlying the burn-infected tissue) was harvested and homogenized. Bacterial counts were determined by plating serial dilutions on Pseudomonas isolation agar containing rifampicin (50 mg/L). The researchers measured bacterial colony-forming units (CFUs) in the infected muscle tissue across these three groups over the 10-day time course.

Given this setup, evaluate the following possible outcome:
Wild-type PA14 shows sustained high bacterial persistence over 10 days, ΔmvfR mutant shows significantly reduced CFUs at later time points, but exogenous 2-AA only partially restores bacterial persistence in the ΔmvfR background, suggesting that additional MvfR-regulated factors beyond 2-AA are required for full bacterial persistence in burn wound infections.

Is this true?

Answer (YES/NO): NO